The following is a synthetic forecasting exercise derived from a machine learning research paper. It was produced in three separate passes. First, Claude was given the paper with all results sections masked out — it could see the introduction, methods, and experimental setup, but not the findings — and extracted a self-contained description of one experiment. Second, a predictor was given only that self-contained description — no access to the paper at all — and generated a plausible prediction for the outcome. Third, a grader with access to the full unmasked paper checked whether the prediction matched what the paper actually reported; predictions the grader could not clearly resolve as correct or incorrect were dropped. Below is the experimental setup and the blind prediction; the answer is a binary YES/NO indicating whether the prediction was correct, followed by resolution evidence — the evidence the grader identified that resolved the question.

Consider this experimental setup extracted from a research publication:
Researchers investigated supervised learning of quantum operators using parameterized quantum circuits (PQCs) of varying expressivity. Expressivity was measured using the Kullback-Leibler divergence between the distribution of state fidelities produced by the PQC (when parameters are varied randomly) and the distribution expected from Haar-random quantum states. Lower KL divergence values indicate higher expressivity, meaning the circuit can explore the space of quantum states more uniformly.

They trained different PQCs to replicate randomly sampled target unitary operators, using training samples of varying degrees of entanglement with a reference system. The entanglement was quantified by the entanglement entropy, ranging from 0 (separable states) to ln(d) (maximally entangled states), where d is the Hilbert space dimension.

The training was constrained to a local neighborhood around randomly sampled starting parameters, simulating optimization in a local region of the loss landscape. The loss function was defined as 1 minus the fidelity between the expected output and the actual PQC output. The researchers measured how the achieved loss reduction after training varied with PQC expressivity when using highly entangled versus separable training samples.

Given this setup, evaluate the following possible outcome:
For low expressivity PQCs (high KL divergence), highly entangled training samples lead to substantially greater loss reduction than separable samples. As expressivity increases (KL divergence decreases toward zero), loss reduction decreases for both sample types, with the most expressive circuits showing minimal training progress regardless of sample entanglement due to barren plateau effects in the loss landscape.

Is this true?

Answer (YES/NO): NO